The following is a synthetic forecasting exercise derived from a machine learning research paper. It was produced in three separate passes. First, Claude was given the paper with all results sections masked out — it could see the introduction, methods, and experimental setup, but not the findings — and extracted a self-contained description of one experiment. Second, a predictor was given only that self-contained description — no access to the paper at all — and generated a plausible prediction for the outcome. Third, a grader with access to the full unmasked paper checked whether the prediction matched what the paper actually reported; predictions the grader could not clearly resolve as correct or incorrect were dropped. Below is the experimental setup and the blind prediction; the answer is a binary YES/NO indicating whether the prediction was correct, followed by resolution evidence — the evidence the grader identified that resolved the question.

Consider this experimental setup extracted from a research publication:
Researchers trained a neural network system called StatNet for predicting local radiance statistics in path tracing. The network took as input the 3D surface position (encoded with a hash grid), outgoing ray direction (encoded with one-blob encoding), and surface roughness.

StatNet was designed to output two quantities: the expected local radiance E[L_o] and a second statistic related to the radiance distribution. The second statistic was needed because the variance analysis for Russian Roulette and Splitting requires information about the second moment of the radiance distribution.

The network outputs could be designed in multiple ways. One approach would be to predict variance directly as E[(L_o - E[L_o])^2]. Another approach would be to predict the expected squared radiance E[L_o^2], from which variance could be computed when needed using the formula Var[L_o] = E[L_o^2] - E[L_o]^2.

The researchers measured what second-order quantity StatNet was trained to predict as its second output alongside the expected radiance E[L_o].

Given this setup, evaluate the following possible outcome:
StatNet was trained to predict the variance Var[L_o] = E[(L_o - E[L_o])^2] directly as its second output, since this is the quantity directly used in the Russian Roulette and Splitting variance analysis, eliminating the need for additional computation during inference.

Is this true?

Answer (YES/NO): NO